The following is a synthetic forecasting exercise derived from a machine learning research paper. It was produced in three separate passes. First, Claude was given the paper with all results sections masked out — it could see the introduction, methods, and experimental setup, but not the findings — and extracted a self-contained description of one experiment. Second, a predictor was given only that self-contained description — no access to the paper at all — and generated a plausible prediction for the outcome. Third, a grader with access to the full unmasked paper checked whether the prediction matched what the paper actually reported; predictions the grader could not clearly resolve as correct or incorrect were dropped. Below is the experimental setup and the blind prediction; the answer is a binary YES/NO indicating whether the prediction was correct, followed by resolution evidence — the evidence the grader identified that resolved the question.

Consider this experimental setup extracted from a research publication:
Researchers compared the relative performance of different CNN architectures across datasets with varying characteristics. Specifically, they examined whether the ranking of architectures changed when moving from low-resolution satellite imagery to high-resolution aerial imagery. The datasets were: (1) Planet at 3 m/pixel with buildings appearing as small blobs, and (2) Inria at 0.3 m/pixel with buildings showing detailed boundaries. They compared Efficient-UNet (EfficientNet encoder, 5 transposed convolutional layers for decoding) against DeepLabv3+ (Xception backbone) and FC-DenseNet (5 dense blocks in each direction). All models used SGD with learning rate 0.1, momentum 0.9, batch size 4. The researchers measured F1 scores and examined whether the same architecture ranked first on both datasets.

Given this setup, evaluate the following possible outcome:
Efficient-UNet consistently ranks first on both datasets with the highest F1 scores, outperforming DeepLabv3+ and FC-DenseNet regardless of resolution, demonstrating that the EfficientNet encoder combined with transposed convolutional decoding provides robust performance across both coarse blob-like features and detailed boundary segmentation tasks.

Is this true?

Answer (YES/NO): YES